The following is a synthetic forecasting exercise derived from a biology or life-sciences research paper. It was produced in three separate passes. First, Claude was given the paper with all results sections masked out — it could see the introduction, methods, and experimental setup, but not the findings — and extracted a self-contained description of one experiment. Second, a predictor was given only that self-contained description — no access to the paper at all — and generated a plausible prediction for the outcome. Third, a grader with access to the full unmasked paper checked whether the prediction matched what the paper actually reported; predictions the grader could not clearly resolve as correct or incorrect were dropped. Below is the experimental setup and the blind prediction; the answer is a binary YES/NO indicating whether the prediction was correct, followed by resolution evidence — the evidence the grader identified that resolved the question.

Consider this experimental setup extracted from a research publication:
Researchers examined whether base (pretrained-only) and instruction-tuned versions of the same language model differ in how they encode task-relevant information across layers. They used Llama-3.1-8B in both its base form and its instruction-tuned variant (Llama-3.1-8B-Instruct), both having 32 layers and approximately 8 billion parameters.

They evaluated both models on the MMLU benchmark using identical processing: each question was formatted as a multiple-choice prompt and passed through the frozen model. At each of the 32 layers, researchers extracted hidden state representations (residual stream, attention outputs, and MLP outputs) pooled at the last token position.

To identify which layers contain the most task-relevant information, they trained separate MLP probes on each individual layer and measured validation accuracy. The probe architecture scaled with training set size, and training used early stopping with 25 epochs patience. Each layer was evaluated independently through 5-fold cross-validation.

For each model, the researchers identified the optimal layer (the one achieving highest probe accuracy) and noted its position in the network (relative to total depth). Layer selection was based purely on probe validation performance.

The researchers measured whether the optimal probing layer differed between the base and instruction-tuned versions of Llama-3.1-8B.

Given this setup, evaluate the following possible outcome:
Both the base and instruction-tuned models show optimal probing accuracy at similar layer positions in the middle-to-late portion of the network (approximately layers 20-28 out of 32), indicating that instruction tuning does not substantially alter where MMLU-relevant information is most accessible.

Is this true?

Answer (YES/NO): NO